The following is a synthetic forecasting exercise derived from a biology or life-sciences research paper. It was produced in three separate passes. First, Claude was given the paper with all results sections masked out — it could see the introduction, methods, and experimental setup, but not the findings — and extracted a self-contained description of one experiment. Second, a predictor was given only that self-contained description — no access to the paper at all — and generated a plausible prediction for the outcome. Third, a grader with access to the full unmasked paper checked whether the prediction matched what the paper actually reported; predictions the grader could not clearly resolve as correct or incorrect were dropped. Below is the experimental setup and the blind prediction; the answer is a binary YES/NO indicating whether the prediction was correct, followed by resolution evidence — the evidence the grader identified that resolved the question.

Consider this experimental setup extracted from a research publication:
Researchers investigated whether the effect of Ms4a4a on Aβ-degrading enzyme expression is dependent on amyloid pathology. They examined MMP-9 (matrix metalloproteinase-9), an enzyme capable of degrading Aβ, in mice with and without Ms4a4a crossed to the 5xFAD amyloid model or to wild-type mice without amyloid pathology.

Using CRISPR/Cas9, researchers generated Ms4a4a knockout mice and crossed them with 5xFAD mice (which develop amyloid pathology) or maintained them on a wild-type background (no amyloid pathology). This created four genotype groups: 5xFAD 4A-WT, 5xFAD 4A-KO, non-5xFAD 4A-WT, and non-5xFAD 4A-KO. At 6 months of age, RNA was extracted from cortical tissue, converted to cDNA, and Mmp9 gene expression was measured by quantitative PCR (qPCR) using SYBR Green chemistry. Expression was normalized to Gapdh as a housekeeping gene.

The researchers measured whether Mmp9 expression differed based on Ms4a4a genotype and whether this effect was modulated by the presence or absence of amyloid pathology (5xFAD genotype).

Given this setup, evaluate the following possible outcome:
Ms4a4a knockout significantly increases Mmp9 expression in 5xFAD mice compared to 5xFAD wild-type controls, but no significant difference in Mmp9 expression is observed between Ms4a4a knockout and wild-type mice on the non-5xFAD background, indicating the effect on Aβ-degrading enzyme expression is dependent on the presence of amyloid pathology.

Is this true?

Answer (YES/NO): NO